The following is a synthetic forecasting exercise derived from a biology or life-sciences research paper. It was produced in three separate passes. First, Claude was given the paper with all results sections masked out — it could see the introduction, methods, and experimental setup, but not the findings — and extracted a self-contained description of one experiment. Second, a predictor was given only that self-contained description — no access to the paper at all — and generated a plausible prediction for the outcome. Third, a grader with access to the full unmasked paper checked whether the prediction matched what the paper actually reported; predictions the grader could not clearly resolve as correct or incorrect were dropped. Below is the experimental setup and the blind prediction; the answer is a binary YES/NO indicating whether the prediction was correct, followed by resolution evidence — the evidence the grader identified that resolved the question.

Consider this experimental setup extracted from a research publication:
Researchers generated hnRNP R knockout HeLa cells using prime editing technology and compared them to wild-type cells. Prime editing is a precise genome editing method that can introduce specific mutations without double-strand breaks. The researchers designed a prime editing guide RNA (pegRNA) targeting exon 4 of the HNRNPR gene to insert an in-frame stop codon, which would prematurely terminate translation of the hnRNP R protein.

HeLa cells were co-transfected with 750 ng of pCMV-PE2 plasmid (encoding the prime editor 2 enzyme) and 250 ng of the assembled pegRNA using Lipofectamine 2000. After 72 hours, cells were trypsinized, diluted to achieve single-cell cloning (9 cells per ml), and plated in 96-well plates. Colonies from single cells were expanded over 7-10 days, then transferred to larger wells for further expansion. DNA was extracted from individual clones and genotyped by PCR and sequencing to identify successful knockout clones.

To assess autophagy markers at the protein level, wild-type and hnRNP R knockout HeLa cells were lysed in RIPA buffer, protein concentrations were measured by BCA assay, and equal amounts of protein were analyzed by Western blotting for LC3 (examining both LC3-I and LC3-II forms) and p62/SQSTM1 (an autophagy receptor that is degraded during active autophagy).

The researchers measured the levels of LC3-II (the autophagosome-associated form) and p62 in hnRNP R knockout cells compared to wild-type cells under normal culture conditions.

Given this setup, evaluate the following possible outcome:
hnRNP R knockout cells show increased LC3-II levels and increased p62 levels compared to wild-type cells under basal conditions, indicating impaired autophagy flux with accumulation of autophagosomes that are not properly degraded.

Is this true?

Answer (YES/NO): NO